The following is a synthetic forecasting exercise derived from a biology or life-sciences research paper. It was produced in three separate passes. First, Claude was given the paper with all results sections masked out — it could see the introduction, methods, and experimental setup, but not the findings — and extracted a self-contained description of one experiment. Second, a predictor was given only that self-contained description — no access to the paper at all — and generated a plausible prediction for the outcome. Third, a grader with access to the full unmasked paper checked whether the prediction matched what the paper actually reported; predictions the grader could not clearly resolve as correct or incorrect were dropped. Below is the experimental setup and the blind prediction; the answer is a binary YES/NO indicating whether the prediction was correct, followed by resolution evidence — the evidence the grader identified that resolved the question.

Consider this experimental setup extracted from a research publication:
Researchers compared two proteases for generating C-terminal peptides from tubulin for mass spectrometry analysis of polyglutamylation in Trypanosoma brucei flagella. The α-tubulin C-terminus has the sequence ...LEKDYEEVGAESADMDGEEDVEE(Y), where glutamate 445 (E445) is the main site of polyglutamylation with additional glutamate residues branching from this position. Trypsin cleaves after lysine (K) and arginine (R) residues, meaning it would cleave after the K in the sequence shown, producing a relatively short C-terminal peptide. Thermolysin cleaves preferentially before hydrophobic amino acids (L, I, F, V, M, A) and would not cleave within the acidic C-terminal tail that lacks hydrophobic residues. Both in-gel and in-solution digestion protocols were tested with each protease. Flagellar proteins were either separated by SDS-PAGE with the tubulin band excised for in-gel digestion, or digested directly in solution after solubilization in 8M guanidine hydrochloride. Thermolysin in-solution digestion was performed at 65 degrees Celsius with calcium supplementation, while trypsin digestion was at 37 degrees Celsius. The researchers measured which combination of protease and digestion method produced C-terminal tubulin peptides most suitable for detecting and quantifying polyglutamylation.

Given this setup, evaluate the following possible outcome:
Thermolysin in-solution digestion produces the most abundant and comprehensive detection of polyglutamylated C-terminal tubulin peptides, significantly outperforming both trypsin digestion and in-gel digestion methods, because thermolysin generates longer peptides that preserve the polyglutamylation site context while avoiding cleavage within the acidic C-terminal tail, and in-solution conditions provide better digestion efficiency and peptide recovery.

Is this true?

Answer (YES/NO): NO